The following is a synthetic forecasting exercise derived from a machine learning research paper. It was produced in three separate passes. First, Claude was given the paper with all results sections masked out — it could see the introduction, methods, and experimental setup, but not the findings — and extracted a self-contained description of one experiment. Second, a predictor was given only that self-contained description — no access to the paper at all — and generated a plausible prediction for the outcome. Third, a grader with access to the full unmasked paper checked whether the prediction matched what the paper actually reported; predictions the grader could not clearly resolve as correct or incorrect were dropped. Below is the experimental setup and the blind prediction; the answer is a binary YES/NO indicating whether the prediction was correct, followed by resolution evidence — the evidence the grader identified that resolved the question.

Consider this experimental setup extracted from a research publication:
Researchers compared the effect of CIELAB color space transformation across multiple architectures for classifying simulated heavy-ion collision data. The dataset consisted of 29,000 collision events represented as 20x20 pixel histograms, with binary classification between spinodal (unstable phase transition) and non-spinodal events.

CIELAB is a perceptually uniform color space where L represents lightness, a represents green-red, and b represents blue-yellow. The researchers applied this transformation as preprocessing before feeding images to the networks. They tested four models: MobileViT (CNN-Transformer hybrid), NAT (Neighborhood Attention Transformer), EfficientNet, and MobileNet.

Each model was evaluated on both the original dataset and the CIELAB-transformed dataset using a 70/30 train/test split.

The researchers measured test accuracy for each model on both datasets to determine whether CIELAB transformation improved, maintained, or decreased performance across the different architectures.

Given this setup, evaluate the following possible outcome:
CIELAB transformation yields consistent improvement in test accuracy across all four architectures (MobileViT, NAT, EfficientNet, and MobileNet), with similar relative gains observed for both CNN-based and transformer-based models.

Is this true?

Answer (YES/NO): NO